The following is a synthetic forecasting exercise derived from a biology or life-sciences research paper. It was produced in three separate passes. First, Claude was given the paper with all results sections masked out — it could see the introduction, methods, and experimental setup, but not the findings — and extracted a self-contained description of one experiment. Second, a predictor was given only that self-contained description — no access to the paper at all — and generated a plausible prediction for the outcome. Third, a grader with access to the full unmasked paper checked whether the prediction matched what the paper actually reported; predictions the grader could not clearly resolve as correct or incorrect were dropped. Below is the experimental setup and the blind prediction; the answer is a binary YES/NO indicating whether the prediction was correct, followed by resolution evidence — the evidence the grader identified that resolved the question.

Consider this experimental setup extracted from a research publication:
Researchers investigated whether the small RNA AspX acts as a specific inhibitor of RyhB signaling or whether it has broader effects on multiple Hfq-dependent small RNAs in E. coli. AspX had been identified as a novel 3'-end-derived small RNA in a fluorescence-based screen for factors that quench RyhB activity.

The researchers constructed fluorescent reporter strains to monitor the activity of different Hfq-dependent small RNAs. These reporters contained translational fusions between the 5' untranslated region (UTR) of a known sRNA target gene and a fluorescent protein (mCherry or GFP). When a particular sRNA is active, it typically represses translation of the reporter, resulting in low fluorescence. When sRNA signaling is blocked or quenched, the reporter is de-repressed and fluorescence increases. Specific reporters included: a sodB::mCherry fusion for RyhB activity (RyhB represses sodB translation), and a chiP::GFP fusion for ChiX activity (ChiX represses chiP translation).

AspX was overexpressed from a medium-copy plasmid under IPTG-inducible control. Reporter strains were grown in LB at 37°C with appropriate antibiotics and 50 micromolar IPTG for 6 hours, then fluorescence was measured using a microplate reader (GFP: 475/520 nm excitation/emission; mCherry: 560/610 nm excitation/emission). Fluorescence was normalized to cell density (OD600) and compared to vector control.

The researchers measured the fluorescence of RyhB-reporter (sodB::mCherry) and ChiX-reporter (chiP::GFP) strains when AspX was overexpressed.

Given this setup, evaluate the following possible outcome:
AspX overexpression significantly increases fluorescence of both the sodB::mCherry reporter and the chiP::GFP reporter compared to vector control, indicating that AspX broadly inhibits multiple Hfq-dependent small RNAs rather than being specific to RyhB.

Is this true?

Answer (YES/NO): NO